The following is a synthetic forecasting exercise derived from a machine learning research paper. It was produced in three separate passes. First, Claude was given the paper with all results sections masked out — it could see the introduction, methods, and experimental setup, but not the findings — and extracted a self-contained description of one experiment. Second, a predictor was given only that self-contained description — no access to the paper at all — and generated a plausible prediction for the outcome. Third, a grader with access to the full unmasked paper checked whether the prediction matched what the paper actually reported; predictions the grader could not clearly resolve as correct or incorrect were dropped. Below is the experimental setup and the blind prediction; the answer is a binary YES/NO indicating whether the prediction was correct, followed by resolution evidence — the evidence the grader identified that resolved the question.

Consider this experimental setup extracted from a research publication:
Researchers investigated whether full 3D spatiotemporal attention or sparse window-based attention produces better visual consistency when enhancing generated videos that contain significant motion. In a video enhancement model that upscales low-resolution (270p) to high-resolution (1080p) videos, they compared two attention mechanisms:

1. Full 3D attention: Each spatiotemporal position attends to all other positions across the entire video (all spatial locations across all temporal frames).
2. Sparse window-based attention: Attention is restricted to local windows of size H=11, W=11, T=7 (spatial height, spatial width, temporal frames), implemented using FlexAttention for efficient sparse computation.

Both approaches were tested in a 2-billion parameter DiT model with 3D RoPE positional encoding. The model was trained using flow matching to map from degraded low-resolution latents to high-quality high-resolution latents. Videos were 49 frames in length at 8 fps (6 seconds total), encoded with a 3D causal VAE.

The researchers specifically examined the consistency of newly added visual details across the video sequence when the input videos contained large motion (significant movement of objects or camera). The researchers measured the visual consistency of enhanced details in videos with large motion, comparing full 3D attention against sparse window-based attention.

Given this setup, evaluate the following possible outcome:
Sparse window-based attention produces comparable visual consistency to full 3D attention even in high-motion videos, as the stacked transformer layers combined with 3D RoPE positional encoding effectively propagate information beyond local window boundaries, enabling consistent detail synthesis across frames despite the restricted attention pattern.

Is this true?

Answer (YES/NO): NO